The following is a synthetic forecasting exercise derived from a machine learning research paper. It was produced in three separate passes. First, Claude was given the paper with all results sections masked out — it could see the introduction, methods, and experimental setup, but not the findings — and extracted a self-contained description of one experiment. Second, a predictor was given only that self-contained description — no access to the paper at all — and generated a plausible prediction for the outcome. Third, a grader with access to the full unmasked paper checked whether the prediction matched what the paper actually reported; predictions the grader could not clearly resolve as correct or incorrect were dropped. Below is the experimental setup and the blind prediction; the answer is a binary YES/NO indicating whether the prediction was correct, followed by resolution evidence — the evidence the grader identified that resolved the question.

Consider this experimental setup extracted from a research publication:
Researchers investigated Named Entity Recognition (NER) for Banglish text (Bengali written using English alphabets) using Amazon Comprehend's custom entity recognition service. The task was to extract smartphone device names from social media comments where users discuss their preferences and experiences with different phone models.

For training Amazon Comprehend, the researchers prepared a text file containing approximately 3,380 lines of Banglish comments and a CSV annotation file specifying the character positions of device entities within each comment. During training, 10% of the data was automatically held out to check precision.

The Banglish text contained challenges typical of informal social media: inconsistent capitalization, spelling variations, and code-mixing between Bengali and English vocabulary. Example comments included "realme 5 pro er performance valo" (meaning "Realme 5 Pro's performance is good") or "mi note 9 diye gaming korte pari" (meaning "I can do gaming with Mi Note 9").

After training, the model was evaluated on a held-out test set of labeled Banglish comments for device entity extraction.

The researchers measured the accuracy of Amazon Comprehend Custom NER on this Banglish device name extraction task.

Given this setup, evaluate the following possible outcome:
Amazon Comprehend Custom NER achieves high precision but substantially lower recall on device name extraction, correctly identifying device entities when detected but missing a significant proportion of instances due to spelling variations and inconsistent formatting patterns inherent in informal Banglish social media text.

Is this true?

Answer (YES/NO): NO